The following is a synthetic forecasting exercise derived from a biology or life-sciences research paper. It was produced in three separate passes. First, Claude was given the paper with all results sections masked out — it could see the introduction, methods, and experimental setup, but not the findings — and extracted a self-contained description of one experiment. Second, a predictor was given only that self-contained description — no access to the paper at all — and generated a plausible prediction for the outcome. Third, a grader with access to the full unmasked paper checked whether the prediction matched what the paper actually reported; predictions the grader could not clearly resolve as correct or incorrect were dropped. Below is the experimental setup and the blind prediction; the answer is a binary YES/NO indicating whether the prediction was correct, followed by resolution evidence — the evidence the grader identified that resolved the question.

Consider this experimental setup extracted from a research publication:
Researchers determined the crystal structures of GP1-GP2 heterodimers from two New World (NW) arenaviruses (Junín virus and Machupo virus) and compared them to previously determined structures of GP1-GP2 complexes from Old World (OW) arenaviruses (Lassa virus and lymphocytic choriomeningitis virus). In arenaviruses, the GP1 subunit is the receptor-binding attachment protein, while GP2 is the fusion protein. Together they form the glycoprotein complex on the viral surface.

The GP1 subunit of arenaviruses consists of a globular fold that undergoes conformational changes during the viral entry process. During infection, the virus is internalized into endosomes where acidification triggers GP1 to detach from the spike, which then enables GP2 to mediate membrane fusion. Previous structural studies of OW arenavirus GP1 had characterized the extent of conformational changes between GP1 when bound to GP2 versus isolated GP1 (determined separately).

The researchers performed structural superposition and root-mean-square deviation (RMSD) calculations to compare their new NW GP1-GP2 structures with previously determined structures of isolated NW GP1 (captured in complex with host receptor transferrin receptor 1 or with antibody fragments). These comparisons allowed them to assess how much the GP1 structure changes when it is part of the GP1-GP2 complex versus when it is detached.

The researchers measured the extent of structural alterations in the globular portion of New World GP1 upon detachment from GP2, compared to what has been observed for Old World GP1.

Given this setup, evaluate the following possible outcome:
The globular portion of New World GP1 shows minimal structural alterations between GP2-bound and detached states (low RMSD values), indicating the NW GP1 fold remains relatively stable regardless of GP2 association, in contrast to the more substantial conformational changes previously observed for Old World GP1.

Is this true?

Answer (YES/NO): YES